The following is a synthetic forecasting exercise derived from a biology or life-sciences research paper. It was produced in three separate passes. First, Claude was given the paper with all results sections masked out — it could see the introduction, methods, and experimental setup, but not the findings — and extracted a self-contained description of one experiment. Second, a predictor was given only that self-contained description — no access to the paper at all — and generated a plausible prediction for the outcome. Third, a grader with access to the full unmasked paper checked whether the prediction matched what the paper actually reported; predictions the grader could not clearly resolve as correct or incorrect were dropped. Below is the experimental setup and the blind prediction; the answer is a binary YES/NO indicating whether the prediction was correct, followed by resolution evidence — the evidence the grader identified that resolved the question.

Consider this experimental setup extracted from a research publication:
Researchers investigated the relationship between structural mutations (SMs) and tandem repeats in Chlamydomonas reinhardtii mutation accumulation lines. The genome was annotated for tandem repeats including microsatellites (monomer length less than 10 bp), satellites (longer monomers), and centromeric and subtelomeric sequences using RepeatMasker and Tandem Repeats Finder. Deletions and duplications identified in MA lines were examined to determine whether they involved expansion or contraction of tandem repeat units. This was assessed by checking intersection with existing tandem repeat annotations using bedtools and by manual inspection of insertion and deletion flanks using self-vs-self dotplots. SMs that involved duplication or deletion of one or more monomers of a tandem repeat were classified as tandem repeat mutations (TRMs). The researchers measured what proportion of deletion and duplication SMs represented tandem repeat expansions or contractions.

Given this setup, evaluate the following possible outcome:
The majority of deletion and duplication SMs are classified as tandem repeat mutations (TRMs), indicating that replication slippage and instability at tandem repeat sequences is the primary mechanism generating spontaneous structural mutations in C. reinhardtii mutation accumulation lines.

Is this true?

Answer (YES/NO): YES